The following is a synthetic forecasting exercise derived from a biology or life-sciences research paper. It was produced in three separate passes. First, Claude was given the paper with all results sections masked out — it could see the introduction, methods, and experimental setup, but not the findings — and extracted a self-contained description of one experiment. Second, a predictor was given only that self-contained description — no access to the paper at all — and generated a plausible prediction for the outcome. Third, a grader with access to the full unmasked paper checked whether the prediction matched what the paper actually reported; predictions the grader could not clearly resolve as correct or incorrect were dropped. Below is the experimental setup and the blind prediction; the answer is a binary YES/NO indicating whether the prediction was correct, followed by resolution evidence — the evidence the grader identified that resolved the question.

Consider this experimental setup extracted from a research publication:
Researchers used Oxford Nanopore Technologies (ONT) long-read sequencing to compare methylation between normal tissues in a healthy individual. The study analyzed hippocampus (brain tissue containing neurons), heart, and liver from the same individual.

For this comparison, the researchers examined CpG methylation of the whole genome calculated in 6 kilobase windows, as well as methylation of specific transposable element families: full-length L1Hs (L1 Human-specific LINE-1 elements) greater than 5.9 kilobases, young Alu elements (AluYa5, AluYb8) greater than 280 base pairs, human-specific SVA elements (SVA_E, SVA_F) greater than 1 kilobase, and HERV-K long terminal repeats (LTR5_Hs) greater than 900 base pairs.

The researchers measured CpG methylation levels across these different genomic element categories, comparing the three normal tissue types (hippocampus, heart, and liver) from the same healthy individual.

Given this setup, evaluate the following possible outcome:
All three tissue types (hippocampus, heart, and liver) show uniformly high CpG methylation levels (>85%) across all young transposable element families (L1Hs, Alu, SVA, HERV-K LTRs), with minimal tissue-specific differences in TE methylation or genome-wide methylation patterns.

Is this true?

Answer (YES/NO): NO